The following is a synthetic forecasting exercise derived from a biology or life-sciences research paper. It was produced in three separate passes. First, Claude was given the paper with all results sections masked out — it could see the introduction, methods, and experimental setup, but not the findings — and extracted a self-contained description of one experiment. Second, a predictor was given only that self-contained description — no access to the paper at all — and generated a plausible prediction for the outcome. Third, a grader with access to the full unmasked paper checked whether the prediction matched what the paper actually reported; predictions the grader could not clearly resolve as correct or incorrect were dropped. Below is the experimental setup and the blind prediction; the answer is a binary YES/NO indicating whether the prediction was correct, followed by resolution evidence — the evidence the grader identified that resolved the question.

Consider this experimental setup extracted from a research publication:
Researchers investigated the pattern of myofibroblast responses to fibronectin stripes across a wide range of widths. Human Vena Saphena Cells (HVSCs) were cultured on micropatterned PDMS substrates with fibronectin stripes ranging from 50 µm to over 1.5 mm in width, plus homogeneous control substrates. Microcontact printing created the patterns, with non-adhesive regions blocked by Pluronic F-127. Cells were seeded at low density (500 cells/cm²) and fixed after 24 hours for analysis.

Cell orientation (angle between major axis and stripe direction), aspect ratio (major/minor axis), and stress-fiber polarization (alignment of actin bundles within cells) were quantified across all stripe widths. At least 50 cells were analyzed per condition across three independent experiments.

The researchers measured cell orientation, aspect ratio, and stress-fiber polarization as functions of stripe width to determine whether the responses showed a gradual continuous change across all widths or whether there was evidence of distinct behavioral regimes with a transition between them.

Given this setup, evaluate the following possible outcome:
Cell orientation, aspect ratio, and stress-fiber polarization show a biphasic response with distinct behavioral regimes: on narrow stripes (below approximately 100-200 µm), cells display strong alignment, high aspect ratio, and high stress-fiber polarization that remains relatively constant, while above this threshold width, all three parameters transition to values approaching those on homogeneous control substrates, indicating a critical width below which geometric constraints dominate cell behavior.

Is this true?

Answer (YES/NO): NO